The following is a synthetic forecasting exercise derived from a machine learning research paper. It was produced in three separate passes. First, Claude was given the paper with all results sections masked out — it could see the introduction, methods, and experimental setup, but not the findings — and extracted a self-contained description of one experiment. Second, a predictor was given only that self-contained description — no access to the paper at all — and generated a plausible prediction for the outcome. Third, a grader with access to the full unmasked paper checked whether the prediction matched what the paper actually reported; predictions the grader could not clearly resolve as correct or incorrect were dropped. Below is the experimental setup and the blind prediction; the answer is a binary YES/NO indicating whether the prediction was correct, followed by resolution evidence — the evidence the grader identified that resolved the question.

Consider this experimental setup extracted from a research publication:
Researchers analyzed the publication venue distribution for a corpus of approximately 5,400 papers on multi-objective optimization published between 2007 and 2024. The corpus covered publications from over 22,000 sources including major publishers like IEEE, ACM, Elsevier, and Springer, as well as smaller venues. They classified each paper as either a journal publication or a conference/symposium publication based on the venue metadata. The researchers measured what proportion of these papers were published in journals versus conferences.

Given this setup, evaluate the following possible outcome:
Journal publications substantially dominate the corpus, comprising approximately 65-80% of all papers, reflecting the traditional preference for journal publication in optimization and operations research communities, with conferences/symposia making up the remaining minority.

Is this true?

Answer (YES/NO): YES